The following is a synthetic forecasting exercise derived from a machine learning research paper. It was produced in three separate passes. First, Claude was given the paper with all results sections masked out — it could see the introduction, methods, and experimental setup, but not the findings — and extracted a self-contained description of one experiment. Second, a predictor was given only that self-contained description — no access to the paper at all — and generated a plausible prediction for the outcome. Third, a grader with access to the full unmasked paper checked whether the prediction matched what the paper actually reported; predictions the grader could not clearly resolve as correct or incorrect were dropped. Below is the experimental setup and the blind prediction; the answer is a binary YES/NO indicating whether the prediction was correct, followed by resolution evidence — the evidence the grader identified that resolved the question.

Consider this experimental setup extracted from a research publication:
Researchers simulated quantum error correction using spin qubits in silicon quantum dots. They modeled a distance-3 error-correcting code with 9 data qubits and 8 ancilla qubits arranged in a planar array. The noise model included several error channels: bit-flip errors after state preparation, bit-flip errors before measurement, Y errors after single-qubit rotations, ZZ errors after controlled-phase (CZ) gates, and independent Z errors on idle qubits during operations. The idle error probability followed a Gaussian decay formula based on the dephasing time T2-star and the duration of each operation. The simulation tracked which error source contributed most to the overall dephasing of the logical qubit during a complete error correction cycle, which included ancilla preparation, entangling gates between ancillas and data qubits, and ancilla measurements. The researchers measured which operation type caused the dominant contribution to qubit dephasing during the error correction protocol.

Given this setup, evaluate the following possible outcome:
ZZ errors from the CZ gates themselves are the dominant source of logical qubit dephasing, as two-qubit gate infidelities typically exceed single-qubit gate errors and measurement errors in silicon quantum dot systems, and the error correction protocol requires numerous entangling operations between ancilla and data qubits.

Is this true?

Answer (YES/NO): NO